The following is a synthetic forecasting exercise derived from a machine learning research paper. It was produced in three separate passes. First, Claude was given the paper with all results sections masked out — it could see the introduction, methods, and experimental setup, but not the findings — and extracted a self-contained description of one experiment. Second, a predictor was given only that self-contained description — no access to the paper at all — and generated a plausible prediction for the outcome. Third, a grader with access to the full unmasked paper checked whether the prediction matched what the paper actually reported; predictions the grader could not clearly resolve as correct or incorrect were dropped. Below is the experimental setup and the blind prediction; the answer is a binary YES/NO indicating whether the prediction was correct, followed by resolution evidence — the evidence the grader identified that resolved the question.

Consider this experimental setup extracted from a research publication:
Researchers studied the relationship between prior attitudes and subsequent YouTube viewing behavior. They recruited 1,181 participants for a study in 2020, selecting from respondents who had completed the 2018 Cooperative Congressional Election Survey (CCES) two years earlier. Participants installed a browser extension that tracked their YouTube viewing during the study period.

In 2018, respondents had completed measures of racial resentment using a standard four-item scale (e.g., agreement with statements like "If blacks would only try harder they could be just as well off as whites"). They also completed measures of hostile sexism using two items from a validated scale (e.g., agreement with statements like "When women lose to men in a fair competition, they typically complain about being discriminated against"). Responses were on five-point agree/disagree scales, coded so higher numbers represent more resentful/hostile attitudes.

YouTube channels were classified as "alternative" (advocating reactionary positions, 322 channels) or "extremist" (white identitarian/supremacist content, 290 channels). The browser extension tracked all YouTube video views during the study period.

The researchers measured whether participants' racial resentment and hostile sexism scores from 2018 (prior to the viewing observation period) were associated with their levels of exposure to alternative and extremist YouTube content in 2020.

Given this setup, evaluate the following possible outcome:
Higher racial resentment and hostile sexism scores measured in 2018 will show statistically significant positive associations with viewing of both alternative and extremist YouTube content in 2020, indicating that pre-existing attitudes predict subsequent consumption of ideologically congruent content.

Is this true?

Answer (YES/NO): NO